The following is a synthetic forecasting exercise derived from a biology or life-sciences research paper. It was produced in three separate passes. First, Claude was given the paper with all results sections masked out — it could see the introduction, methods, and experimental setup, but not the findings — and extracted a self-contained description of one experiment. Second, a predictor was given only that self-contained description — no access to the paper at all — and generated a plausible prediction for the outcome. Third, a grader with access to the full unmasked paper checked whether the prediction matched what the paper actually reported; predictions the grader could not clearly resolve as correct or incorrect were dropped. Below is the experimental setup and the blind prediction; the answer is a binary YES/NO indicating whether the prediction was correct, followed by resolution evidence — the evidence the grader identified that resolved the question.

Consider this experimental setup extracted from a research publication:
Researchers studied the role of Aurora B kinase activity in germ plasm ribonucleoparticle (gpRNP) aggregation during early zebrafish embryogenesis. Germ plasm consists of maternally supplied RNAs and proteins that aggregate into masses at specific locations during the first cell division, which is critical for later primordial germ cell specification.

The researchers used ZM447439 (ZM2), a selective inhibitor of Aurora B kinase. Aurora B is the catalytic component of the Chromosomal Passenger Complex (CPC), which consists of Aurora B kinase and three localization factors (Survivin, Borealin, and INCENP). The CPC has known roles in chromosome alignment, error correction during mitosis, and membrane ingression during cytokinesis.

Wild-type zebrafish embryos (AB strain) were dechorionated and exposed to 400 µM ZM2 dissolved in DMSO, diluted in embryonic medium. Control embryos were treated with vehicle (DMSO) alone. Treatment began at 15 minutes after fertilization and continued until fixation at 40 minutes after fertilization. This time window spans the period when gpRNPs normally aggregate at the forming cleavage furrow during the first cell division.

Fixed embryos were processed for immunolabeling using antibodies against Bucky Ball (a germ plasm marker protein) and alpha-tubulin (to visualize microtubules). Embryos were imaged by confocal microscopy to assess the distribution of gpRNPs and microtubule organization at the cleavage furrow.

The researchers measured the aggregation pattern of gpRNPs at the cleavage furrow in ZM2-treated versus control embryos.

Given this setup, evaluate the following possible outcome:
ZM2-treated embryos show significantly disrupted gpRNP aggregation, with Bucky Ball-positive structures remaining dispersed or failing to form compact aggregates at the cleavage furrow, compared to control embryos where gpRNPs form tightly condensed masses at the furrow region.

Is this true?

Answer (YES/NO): YES